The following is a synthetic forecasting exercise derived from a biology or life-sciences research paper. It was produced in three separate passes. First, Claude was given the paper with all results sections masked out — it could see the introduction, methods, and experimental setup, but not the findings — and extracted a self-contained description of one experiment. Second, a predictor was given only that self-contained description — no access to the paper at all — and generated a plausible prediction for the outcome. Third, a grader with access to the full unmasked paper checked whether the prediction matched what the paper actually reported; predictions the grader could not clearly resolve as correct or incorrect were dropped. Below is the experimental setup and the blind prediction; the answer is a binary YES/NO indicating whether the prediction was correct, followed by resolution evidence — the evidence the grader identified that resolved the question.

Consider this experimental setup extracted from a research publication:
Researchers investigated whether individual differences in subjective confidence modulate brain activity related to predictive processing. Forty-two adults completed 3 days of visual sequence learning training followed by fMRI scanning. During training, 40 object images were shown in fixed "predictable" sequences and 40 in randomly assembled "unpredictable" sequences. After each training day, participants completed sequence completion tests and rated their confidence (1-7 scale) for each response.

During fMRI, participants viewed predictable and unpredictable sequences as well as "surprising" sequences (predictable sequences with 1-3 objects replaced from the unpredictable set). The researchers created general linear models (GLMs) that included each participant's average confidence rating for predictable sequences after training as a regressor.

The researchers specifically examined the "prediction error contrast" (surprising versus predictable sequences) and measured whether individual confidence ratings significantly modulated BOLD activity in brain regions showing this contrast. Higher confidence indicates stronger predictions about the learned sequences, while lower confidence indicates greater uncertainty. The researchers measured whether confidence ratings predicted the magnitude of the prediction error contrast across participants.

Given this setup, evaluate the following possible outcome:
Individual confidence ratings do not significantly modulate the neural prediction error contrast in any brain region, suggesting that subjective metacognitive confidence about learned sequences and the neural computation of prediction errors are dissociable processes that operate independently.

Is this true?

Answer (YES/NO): NO